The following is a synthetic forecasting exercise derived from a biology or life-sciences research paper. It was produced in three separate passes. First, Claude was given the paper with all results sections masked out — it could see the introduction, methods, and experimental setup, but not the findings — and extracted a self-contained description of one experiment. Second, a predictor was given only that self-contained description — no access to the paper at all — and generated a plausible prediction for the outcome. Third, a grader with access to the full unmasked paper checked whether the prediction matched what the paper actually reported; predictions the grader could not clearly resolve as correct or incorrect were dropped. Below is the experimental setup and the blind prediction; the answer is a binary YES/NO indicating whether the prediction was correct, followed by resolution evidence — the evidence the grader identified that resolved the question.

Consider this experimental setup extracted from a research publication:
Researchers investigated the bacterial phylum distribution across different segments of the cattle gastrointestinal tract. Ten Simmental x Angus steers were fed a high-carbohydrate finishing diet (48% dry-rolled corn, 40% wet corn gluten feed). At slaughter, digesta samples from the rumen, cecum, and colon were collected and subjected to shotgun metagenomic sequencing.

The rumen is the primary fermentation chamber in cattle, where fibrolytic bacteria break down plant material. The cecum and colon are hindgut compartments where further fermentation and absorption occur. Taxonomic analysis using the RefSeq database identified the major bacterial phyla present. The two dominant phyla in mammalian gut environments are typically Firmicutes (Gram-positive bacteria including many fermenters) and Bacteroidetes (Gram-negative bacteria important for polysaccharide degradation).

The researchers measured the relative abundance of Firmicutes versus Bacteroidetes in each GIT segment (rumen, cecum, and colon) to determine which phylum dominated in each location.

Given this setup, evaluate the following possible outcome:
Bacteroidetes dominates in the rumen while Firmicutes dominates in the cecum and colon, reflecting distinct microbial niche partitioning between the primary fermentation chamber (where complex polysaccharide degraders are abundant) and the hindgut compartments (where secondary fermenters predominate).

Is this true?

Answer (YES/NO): NO